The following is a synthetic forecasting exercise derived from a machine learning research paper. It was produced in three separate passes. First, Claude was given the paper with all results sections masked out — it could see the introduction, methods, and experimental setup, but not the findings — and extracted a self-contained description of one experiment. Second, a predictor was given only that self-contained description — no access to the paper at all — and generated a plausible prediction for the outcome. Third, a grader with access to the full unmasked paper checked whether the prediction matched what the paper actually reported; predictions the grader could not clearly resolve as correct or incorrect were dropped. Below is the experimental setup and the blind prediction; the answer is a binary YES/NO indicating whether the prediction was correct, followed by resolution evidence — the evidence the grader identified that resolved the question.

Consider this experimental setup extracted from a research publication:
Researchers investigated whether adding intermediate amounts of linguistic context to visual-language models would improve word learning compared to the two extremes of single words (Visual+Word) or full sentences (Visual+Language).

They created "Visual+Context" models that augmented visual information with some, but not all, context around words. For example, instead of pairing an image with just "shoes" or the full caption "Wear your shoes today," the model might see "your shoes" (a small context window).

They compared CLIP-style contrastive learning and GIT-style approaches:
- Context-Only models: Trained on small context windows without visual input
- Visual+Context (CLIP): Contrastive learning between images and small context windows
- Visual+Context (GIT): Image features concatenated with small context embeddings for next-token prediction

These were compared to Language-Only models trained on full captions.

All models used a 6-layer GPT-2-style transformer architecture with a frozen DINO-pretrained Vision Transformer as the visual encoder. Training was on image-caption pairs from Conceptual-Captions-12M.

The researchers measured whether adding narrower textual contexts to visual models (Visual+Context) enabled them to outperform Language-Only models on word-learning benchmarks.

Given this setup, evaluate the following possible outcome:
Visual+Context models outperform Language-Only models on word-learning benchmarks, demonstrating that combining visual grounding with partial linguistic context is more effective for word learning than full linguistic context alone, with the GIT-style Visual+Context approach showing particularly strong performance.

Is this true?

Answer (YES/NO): NO